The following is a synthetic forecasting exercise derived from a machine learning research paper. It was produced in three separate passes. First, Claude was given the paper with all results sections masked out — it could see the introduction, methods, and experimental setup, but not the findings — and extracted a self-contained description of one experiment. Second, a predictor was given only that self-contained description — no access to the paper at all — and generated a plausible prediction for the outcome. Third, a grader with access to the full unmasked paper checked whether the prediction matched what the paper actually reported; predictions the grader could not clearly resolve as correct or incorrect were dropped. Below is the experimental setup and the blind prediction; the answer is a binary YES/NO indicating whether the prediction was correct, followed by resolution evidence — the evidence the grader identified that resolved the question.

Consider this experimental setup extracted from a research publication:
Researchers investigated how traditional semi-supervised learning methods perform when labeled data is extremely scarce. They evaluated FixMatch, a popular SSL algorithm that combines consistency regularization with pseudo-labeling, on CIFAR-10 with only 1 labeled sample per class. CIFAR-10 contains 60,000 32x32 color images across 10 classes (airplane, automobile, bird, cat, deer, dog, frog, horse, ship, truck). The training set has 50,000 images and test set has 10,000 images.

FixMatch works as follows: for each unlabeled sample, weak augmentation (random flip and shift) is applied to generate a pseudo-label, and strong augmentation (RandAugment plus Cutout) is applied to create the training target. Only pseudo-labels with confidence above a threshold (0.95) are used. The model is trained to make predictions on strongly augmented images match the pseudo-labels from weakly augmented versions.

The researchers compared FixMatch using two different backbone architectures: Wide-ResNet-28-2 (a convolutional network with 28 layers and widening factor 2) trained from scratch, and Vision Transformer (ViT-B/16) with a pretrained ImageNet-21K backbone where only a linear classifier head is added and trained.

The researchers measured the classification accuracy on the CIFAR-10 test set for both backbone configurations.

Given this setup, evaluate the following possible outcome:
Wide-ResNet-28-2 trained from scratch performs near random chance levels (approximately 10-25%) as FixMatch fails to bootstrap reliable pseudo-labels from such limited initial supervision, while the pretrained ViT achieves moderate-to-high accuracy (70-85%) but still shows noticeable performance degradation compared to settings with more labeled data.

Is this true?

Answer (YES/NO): NO